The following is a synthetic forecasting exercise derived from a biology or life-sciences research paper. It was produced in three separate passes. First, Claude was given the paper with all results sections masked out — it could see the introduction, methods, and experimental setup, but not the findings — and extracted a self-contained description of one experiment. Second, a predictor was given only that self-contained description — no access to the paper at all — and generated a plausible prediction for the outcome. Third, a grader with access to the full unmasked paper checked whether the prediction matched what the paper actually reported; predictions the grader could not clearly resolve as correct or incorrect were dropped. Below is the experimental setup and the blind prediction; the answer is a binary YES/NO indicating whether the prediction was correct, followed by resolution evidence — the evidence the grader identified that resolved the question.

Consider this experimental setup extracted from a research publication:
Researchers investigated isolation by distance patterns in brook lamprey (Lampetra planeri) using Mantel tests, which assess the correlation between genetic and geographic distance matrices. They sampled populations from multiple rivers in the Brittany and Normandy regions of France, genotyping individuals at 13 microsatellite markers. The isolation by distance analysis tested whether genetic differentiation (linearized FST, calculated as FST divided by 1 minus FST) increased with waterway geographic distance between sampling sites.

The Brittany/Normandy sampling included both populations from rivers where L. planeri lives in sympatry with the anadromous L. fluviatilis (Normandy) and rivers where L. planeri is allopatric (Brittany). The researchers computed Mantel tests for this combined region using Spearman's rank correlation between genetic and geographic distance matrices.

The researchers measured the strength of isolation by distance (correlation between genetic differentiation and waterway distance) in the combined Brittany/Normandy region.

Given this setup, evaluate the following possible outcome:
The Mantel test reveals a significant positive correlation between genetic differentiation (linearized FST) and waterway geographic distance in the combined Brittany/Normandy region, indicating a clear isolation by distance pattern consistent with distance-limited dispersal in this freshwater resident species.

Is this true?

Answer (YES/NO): NO